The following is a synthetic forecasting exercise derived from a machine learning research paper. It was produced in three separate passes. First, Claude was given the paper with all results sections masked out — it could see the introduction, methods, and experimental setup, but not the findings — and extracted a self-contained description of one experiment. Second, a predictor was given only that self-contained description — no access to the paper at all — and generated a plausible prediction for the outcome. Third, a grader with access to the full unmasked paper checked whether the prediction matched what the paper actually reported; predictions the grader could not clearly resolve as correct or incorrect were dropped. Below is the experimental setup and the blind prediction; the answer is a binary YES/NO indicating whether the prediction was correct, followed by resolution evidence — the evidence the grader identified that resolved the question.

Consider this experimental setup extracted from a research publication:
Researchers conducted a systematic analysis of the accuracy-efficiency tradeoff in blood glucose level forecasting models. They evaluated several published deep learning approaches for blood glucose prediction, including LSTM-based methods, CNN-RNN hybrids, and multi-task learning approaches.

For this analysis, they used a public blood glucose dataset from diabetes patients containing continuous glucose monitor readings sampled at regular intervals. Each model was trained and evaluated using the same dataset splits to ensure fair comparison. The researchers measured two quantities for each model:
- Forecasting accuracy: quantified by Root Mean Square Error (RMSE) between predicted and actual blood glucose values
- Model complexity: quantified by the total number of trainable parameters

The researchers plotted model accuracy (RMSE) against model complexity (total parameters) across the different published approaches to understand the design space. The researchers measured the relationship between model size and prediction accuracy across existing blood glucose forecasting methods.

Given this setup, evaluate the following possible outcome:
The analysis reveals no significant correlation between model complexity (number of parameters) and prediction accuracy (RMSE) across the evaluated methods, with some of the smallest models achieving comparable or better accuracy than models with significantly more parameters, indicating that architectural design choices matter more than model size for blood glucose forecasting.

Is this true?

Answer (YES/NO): NO